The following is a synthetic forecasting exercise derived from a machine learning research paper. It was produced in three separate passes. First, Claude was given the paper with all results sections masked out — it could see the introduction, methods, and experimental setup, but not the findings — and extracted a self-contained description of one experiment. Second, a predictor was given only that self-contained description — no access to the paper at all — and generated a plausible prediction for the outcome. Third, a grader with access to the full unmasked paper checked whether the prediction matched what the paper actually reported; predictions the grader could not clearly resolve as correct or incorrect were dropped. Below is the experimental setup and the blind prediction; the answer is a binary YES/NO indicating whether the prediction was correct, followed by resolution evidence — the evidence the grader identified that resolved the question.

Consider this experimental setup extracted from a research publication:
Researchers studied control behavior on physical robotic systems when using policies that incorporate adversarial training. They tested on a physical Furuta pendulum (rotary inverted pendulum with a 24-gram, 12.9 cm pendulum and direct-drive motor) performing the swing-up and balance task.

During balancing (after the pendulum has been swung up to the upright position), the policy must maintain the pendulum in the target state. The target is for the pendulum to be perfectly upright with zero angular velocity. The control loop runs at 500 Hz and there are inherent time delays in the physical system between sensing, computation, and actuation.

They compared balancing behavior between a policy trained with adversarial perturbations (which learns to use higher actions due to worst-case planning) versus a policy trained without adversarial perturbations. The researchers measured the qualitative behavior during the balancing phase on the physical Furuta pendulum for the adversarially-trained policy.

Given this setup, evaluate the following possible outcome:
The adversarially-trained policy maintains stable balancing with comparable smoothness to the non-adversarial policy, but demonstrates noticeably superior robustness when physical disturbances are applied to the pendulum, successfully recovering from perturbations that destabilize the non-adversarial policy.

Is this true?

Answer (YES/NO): NO